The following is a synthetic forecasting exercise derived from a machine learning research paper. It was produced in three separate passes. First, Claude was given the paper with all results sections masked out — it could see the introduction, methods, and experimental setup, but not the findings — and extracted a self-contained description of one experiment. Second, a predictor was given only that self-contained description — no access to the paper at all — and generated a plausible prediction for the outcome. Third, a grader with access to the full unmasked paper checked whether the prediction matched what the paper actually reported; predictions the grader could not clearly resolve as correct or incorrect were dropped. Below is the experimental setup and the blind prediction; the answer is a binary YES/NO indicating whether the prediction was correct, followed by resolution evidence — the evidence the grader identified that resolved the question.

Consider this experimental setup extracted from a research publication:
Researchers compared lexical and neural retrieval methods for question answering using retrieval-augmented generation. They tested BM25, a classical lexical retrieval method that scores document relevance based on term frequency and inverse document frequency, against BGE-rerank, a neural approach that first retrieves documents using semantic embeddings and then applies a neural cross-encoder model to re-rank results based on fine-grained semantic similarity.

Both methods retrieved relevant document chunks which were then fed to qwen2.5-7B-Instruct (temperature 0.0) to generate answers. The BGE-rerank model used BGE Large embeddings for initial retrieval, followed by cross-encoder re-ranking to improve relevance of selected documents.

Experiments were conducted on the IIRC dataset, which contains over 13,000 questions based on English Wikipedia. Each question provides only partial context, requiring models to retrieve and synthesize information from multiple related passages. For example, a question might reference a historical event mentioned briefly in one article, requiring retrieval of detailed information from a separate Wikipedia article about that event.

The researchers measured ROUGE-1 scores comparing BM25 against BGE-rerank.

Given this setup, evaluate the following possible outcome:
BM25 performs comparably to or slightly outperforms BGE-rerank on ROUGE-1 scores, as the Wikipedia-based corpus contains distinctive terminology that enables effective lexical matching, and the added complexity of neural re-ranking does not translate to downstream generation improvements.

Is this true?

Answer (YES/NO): YES